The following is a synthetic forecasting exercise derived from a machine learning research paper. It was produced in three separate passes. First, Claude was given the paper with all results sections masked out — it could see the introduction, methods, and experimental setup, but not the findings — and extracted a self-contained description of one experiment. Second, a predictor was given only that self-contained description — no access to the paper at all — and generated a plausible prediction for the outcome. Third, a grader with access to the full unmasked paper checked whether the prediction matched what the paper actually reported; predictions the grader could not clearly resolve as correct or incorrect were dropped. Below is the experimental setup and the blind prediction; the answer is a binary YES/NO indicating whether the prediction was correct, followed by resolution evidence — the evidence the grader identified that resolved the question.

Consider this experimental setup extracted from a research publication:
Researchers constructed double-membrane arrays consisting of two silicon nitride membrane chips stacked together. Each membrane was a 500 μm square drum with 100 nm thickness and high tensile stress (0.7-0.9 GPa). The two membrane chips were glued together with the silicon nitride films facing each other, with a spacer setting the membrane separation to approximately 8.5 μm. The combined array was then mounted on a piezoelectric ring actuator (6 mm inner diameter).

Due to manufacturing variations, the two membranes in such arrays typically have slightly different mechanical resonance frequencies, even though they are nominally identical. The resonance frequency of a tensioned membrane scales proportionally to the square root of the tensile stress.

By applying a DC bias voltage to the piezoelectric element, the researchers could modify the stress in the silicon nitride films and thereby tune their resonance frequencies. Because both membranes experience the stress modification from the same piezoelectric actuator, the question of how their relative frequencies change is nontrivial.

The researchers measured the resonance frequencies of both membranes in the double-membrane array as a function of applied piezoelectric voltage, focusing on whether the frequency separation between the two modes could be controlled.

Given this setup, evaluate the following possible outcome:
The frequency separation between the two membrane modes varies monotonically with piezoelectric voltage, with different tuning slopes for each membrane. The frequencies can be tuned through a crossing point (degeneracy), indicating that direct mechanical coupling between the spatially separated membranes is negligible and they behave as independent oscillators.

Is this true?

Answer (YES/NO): NO